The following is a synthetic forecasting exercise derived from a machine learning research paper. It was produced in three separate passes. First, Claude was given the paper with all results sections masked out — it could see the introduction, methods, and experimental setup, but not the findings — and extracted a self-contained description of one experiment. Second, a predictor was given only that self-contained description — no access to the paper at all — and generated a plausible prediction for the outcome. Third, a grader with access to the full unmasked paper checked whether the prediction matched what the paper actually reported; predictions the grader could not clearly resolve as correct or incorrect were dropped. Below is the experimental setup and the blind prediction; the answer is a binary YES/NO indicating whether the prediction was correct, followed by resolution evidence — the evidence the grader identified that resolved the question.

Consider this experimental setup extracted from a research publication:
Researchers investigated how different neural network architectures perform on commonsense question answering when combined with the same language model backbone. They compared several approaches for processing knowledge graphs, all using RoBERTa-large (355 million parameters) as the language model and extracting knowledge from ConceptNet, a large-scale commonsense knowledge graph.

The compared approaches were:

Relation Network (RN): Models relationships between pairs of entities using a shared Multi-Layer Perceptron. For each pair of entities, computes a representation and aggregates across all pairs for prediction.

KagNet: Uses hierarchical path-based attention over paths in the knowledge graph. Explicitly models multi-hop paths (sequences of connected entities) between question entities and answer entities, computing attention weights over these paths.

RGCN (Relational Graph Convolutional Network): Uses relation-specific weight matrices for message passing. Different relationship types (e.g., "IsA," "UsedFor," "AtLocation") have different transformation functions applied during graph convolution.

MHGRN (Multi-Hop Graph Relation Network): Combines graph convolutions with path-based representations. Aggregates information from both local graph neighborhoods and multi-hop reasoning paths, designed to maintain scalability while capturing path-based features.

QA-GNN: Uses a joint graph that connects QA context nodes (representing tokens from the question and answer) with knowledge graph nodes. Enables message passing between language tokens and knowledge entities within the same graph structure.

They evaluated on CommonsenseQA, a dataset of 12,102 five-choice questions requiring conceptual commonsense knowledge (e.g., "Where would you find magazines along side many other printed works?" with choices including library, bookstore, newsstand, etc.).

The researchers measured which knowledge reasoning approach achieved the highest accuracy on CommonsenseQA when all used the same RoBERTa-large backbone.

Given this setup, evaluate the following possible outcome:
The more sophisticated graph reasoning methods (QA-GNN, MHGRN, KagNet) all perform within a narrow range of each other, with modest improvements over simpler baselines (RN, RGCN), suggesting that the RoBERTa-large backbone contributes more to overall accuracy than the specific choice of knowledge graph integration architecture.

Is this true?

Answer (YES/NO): NO